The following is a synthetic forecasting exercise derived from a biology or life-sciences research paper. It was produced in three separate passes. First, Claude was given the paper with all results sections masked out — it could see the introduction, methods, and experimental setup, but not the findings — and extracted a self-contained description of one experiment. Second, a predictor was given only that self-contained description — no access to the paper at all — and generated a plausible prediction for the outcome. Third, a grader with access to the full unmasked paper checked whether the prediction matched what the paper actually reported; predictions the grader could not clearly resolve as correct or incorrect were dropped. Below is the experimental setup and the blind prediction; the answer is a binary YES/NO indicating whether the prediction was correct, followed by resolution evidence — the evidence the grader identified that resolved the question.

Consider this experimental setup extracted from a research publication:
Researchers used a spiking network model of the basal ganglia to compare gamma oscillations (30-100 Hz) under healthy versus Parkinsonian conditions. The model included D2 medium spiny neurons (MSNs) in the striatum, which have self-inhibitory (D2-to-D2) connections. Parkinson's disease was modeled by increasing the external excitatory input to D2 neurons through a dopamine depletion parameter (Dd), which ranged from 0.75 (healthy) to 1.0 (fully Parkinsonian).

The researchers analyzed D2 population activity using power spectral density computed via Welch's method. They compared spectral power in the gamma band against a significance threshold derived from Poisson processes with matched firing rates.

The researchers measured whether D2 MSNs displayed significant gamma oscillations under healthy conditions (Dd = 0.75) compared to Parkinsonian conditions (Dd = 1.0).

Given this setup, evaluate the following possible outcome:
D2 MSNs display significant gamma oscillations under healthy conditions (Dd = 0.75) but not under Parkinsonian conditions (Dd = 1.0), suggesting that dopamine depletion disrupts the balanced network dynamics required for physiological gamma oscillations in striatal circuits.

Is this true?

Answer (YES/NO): NO